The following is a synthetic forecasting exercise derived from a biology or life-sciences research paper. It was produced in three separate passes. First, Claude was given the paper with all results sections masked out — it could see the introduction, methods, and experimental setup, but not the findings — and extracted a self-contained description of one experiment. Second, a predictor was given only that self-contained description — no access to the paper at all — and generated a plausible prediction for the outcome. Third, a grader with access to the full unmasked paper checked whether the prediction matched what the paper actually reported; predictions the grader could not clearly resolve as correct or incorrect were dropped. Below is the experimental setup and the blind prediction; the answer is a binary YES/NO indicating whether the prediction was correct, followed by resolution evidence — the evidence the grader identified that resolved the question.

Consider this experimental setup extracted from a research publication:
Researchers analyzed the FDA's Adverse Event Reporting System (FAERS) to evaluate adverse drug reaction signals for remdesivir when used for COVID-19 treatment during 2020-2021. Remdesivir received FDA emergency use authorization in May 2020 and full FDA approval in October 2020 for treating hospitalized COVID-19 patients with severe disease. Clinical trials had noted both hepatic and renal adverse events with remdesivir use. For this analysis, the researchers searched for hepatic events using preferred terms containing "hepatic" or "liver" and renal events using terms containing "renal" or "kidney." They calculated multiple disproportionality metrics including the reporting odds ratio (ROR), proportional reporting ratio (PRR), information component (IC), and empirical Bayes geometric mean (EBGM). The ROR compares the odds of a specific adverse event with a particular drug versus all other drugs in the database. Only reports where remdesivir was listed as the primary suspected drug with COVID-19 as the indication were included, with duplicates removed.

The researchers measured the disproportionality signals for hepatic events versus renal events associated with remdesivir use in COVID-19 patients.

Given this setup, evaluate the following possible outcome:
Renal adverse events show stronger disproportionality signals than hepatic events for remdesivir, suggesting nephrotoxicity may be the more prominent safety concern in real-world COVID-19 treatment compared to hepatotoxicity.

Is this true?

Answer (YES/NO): NO